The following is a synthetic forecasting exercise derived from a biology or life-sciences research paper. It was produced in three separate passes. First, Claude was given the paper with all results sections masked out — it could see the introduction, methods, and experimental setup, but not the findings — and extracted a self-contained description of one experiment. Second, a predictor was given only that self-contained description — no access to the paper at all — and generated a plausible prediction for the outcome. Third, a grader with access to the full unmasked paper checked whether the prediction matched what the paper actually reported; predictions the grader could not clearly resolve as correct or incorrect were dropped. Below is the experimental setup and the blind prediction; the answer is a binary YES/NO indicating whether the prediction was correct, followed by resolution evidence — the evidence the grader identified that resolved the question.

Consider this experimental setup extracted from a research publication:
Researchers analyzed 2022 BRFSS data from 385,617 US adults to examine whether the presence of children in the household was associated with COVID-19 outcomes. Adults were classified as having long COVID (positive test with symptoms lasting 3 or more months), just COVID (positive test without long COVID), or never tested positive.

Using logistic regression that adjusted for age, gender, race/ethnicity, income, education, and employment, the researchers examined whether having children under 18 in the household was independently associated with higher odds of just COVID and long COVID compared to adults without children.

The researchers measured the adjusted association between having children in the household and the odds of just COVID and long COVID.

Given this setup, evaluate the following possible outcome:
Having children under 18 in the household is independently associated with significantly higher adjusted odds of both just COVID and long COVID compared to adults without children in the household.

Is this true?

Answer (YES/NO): YES